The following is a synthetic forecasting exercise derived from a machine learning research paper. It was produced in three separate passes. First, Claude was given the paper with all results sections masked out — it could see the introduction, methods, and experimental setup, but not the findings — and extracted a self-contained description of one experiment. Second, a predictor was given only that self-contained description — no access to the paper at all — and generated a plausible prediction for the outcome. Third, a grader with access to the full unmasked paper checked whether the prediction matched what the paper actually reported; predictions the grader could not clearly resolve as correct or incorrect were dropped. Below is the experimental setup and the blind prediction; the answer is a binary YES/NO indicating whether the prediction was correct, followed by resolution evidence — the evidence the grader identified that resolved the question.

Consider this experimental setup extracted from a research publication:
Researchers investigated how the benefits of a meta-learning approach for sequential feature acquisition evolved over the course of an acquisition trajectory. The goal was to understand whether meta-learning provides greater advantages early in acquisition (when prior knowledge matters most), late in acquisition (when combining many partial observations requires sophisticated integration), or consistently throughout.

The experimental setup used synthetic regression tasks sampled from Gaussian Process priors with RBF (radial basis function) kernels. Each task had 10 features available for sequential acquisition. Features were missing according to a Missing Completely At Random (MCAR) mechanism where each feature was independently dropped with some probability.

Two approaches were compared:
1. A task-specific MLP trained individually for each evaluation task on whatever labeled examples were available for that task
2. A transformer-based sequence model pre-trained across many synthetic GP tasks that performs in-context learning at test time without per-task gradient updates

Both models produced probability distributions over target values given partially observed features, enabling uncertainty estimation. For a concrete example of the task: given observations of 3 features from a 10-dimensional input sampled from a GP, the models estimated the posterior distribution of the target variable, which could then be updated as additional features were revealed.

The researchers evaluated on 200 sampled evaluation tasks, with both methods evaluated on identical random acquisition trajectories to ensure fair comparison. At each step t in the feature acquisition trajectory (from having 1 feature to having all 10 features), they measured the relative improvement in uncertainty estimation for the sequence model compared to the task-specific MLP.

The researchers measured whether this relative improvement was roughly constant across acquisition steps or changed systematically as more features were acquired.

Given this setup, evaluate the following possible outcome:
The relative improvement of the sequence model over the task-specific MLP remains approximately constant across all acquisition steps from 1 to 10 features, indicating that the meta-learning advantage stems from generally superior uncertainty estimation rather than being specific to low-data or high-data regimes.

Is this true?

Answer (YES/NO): NO